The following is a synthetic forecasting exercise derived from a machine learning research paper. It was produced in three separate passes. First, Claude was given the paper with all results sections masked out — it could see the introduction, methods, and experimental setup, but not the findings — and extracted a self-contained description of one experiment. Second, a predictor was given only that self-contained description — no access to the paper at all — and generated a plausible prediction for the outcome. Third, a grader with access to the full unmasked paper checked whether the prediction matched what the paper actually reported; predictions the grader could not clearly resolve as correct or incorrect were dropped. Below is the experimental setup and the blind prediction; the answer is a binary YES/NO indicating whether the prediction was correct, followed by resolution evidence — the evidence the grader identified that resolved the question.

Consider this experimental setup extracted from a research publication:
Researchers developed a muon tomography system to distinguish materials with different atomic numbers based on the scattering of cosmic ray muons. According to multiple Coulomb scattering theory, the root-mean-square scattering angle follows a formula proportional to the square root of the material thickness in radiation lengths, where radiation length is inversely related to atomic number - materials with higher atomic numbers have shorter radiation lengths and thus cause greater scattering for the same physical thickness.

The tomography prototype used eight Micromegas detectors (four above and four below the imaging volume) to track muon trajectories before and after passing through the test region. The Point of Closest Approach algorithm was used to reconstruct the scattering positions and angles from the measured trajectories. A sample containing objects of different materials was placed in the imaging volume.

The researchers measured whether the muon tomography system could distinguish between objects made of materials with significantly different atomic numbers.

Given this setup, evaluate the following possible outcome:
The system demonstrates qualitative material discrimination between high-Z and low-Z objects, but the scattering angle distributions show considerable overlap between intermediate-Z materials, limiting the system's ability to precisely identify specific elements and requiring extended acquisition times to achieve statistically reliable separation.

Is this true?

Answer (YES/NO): NO